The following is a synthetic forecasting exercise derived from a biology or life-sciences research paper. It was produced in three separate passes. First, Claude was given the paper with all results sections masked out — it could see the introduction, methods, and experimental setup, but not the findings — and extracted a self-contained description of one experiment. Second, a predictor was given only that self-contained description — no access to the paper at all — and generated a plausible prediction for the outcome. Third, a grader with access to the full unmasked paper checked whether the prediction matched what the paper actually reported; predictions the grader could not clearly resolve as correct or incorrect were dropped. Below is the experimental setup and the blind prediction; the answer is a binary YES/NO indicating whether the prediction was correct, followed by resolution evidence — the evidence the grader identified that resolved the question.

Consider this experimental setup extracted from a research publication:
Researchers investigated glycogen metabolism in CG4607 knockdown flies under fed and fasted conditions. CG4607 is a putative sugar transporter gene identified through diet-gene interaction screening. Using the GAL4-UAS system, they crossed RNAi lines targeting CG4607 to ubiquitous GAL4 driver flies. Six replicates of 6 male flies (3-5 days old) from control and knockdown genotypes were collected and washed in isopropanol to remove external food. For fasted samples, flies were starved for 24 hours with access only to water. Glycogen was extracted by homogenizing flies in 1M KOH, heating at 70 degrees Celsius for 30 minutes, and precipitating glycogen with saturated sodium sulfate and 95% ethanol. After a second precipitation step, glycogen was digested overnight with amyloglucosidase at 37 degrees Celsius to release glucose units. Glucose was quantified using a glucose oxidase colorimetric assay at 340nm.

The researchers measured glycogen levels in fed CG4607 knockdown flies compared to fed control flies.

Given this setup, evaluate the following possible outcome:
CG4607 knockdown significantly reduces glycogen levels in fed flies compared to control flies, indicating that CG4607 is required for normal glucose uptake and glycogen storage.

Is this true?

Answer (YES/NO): NO